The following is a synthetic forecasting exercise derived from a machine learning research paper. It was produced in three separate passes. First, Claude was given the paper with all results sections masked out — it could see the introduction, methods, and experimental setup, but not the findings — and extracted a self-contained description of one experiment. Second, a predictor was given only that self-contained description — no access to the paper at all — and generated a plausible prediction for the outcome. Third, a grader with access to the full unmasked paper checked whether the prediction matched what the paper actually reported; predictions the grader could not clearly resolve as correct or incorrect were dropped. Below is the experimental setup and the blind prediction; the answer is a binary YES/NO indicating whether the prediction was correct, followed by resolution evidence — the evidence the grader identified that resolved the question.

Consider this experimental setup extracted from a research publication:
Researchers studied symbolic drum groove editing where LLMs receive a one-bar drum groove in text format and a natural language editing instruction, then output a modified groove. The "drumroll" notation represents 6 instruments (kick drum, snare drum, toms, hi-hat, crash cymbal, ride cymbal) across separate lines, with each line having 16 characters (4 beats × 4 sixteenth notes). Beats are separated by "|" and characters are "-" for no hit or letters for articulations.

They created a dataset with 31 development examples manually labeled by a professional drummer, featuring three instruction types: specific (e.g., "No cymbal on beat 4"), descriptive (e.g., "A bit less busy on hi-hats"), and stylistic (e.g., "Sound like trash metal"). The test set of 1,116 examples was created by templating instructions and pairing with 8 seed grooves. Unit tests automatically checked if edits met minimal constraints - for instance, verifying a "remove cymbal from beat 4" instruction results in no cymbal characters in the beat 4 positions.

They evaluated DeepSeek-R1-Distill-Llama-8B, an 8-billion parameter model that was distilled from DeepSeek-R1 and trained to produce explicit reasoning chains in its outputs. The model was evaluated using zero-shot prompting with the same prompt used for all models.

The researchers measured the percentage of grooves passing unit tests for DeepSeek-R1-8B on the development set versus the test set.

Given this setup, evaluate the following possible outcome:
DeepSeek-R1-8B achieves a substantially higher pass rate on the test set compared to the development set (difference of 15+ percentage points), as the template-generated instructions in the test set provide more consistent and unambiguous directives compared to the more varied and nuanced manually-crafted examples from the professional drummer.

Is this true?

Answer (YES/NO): NO